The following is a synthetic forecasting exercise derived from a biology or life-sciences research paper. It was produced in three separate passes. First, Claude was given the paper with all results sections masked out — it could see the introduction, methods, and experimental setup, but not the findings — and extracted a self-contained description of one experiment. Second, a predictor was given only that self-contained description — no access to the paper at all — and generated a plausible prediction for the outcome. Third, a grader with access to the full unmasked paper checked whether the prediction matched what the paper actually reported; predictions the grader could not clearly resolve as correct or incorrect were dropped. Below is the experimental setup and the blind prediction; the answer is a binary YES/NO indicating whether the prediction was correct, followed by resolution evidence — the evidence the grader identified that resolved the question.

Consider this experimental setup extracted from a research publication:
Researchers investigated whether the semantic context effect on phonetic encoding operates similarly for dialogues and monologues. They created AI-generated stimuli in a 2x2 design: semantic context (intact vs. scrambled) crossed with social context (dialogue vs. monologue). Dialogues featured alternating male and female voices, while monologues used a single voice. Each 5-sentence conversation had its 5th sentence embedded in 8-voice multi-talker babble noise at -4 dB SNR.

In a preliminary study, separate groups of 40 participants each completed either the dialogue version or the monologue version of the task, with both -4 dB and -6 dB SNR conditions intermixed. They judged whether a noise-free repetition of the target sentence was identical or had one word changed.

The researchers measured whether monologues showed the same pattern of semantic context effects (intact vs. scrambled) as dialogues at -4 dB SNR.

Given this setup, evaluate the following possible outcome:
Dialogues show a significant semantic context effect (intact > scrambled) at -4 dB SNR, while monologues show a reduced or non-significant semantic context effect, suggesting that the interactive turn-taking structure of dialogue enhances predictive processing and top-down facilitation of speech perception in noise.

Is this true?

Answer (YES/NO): YES